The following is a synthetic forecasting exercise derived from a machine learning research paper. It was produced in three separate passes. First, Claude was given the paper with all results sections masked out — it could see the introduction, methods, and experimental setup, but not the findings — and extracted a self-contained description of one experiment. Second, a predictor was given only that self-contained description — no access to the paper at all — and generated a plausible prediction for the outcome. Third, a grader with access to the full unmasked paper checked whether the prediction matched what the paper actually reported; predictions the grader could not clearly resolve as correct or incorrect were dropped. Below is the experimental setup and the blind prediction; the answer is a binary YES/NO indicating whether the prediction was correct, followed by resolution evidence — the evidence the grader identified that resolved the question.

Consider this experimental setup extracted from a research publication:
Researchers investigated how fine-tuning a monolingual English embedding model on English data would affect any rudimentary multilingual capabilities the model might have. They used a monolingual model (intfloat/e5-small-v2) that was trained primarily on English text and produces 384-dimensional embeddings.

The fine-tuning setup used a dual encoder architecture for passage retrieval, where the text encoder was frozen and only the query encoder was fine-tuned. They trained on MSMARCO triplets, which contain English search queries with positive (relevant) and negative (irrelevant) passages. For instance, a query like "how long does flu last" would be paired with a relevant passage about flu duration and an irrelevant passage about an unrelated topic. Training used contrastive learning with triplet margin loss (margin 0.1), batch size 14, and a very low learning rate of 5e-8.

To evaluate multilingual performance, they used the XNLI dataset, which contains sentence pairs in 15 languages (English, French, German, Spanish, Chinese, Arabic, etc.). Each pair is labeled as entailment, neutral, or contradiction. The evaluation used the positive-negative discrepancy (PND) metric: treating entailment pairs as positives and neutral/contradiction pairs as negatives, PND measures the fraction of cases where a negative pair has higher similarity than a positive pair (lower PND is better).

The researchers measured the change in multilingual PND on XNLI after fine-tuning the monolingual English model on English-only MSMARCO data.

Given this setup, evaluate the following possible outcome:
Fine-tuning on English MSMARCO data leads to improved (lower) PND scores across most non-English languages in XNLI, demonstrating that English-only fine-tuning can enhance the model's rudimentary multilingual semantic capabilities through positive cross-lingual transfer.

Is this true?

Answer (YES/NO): YES